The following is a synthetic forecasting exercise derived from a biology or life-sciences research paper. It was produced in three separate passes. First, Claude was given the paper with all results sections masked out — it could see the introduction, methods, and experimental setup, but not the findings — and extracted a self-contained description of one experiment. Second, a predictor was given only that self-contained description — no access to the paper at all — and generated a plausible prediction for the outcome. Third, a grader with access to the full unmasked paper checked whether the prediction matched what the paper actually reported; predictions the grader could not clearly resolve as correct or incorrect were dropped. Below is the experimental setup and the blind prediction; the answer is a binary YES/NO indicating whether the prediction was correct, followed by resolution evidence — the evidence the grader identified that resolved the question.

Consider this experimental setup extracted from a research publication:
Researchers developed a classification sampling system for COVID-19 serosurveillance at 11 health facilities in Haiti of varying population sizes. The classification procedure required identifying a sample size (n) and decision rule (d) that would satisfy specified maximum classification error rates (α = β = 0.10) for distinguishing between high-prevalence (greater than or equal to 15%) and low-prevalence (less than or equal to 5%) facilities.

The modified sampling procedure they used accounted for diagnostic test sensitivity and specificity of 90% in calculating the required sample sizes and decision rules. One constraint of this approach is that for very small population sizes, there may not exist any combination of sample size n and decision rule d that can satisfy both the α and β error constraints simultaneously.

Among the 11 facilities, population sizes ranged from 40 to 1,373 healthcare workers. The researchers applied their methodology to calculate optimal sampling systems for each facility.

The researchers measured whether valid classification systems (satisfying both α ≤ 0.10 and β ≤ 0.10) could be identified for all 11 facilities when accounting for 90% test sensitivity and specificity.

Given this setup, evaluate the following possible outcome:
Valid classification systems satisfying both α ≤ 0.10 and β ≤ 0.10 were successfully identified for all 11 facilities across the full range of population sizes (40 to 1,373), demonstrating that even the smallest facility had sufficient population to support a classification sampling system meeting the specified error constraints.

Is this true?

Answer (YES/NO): NO